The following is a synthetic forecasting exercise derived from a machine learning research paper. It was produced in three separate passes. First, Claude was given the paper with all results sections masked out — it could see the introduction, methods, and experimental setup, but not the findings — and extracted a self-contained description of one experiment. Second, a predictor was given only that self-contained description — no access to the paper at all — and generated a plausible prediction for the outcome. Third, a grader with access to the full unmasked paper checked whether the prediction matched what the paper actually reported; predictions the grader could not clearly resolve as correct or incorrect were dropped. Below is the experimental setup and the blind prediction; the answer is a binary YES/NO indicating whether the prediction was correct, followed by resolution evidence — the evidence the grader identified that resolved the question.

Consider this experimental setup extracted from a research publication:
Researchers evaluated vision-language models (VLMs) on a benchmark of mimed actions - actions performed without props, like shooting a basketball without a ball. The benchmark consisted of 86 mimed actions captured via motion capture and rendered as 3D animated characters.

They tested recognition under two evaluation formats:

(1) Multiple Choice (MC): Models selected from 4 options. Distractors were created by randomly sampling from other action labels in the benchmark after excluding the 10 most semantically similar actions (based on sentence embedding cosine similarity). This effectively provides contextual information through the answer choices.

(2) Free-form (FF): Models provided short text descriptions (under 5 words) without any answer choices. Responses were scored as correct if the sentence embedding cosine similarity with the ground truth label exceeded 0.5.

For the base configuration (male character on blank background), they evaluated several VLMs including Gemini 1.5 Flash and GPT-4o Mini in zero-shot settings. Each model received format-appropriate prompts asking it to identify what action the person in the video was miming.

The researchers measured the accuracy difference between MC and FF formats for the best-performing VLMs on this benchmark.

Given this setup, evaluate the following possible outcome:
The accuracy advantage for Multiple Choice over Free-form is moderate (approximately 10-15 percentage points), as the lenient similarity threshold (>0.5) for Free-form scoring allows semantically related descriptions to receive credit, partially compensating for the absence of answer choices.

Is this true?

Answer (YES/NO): NO